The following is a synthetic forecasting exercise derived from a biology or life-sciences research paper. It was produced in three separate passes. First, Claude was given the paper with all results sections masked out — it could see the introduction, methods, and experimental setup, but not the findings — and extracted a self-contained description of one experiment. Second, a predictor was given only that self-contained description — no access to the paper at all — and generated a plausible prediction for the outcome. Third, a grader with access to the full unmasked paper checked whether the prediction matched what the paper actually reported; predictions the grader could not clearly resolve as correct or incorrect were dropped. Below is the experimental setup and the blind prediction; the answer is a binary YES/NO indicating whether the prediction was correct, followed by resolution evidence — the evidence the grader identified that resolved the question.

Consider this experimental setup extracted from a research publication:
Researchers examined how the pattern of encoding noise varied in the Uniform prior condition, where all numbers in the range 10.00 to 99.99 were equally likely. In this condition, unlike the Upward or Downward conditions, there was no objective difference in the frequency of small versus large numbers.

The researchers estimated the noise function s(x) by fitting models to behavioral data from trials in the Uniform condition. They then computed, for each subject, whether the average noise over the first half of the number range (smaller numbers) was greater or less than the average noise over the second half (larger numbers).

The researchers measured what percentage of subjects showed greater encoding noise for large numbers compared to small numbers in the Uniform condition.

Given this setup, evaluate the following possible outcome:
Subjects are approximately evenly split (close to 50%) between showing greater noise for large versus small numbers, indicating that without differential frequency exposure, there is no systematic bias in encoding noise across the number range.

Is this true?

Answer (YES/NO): NO